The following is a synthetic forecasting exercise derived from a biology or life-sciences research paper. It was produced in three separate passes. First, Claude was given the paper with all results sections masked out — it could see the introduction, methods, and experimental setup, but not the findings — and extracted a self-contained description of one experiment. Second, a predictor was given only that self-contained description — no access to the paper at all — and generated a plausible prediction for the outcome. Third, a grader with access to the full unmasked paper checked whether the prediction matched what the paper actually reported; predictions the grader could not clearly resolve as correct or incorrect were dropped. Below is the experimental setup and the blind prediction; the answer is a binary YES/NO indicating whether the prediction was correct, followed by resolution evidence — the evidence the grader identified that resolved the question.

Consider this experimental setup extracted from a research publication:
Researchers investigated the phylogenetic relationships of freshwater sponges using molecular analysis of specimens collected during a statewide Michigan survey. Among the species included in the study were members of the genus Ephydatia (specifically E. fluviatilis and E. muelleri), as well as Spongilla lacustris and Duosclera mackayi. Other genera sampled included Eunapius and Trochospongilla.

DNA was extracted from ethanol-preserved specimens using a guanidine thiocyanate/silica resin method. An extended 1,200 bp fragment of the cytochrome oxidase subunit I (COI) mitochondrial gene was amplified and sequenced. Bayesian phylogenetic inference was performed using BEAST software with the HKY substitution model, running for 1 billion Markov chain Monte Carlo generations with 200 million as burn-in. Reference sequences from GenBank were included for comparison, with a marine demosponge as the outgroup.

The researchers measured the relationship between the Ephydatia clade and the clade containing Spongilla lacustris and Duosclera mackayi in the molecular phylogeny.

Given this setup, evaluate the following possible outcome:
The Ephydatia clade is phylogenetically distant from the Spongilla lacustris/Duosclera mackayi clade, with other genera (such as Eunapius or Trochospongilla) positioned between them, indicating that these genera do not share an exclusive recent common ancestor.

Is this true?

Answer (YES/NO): NO